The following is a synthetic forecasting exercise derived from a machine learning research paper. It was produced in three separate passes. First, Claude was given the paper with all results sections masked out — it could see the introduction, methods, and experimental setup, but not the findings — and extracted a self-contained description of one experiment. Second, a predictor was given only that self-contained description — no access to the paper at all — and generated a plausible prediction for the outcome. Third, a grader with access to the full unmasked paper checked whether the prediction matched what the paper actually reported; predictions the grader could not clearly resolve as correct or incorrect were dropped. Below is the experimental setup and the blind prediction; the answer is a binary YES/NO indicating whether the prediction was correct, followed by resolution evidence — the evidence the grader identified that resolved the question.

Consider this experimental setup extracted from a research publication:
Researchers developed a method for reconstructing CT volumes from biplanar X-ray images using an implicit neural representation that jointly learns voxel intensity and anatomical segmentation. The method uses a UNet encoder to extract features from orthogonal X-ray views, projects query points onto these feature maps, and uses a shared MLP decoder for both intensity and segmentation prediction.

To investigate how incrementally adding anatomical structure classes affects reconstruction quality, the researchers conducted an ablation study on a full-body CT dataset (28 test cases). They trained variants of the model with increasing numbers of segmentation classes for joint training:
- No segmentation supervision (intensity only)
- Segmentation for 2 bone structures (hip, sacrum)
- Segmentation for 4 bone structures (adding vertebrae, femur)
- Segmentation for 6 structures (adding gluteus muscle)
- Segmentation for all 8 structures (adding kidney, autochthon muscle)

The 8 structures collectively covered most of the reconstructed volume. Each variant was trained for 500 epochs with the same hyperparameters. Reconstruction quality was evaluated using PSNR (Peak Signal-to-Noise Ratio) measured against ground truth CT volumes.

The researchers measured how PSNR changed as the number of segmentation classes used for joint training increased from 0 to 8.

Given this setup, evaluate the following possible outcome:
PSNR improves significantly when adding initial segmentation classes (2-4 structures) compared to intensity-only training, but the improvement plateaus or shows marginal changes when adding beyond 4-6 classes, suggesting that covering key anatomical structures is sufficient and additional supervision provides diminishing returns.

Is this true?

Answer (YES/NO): NO